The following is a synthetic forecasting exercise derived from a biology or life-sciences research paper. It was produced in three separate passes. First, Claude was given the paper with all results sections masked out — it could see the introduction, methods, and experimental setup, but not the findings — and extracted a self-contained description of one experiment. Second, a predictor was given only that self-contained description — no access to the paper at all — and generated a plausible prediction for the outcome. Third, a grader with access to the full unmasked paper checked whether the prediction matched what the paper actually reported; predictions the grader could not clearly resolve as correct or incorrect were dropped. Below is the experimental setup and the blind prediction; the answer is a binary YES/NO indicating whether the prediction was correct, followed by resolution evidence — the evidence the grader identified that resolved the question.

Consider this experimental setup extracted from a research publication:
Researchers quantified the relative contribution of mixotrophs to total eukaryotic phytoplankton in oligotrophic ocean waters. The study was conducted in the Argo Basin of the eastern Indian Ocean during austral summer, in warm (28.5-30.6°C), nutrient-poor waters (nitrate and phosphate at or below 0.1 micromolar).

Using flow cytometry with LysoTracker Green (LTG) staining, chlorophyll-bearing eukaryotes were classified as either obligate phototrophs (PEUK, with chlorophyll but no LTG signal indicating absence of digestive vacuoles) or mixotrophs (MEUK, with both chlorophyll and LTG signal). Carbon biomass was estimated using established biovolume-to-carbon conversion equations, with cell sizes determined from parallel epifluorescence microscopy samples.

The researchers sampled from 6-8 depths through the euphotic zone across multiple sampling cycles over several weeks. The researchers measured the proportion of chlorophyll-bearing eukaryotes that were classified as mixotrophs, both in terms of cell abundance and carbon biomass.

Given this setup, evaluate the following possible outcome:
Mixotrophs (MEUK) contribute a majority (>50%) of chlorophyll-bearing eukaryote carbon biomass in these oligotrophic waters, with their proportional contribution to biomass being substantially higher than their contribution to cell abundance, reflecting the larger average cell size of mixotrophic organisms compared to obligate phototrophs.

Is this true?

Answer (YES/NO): YES